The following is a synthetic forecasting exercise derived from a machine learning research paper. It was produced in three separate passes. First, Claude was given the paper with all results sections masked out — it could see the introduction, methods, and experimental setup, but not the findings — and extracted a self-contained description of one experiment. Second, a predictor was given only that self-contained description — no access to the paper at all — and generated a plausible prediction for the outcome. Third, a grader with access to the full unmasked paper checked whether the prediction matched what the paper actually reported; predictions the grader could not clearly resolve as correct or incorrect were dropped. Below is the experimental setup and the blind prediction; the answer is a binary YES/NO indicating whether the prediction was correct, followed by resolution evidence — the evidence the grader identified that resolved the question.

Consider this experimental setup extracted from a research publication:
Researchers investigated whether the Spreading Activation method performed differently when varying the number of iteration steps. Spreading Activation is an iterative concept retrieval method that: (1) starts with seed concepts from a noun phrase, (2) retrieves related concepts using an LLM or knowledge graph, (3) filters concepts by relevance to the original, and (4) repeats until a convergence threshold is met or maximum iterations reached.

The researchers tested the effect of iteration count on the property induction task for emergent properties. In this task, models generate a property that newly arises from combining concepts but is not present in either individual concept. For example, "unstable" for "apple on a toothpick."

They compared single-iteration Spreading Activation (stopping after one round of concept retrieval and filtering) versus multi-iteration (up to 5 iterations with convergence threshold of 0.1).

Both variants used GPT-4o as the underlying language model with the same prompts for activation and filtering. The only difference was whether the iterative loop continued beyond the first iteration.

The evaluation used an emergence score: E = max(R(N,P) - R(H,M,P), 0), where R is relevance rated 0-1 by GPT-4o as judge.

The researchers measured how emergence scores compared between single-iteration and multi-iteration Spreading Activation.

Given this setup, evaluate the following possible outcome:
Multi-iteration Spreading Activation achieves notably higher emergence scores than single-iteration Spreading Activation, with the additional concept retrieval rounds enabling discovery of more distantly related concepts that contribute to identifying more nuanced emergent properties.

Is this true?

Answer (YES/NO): YES